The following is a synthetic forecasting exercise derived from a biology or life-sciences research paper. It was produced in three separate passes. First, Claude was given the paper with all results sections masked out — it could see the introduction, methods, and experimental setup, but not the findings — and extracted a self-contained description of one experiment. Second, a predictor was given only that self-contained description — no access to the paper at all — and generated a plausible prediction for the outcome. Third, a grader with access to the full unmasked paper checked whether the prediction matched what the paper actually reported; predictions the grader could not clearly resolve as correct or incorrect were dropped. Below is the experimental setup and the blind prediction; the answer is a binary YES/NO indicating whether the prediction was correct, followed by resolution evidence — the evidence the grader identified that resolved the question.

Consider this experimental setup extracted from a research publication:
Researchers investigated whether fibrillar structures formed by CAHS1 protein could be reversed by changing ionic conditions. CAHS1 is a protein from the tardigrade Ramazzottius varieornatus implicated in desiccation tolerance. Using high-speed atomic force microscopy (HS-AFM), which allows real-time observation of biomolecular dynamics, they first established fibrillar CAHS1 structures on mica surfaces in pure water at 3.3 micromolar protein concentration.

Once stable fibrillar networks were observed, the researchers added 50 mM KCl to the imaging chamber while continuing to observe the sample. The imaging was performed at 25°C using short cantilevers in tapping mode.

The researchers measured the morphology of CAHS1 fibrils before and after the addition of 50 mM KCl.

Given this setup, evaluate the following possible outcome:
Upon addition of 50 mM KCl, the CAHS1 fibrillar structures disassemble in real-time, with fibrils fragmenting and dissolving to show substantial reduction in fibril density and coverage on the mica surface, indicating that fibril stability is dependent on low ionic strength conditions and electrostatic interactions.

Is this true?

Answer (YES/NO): YES